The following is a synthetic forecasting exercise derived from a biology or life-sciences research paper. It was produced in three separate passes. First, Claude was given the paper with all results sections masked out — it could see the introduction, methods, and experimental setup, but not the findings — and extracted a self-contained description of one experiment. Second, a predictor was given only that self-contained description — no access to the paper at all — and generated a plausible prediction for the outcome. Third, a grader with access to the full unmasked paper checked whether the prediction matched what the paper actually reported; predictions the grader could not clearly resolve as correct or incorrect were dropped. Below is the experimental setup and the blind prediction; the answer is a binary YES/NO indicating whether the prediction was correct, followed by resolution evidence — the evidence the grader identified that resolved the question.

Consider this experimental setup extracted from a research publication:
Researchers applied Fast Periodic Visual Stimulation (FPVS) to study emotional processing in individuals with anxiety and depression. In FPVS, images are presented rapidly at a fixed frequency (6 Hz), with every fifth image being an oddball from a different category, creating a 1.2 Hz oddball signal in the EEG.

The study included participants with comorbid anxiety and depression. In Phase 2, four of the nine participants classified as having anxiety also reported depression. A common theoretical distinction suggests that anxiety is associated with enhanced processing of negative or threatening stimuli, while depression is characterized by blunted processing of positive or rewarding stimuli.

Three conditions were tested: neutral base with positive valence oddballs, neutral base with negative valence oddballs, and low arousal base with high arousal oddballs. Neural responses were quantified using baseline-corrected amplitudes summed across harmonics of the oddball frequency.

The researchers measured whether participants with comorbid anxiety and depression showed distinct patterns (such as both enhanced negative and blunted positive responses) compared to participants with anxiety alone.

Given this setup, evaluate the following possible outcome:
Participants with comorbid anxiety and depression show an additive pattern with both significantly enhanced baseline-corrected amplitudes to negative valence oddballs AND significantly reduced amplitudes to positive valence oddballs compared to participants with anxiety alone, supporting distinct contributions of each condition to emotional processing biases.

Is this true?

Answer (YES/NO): NO